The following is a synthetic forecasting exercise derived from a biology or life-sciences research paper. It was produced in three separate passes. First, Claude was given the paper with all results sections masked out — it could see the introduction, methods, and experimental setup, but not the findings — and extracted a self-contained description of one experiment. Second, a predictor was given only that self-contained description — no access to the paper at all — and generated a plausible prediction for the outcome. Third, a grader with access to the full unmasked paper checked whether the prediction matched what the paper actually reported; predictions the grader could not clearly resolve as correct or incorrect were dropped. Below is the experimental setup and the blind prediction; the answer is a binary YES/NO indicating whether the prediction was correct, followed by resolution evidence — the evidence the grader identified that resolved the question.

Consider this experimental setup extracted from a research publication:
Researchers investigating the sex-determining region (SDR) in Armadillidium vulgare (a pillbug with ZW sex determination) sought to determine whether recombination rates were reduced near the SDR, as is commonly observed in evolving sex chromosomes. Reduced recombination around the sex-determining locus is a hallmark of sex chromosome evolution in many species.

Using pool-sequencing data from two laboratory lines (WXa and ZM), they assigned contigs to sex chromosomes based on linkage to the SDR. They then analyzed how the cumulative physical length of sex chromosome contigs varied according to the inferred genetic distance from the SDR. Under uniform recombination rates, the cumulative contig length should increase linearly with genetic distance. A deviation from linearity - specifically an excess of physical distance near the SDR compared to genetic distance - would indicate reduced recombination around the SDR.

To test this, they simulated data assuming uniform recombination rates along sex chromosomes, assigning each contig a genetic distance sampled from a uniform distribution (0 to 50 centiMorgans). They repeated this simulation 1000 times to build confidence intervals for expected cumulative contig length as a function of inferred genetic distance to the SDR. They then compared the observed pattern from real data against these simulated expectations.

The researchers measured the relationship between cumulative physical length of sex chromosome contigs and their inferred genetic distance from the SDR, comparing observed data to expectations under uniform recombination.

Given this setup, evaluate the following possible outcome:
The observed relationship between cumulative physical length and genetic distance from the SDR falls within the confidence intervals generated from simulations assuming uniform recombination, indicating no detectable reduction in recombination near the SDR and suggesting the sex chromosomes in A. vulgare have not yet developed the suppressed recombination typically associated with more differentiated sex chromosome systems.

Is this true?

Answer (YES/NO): YES